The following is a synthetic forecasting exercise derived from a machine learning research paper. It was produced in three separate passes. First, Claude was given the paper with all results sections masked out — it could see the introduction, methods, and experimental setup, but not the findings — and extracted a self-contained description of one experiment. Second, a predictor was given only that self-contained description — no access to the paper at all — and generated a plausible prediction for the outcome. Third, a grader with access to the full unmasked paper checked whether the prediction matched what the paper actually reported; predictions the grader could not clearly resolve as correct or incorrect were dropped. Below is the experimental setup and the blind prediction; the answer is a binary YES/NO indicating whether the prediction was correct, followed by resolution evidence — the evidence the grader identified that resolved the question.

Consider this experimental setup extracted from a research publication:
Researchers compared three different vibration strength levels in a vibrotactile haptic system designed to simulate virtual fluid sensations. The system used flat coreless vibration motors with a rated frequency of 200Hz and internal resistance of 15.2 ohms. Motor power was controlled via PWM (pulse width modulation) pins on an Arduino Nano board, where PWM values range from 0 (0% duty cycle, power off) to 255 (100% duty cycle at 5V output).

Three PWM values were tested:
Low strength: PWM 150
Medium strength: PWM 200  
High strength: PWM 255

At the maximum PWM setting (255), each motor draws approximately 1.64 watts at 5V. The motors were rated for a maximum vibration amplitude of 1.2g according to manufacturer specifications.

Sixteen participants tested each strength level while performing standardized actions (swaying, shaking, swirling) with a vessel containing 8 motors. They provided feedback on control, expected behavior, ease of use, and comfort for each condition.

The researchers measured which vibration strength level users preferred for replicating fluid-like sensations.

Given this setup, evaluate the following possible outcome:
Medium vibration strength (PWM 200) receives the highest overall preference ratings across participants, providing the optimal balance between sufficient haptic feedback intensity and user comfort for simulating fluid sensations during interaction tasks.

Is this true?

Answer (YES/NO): NO